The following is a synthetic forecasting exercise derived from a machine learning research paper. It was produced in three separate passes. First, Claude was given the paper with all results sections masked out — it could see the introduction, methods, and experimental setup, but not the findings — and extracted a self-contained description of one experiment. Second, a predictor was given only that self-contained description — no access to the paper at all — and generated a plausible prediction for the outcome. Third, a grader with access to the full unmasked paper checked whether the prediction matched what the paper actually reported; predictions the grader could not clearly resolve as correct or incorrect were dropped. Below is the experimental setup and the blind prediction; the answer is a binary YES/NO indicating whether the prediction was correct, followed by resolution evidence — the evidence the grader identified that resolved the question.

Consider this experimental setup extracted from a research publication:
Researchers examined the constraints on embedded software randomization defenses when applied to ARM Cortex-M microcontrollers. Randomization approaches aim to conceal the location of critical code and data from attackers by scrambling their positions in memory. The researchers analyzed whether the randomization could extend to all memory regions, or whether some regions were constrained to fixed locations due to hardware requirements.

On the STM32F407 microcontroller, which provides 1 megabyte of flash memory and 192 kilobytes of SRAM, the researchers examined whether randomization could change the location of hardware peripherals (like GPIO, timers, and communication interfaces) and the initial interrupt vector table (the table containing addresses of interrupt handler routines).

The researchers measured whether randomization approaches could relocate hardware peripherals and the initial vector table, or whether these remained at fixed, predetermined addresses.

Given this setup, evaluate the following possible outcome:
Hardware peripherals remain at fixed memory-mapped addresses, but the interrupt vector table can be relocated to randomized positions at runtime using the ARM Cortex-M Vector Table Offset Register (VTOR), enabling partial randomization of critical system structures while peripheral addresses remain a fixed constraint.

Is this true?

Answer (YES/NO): NO